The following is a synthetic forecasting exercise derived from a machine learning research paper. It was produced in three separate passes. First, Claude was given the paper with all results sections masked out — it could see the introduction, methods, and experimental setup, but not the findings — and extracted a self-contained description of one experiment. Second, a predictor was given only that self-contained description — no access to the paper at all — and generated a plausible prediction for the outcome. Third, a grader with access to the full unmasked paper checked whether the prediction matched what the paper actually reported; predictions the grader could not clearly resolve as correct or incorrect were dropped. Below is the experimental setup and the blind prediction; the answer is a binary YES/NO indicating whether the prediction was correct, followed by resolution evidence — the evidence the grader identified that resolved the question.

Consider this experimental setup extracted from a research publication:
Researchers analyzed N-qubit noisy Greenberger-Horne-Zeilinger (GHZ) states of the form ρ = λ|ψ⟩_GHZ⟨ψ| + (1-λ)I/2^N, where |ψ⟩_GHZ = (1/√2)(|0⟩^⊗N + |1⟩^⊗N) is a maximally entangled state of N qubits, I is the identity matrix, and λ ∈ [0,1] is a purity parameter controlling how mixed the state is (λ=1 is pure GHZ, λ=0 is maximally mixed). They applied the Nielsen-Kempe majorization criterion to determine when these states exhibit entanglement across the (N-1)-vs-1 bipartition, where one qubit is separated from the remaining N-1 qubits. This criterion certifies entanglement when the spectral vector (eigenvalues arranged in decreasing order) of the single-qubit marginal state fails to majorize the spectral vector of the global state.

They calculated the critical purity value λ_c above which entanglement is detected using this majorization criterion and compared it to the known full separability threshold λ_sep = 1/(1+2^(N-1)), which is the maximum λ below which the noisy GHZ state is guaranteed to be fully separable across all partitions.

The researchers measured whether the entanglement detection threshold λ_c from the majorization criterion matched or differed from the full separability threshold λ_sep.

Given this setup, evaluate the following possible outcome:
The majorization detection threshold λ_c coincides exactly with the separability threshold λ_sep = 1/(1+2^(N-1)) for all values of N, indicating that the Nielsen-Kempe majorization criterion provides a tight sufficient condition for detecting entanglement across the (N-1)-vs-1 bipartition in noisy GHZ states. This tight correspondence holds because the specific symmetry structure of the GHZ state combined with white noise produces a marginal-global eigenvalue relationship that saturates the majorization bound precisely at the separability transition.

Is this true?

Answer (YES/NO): YES